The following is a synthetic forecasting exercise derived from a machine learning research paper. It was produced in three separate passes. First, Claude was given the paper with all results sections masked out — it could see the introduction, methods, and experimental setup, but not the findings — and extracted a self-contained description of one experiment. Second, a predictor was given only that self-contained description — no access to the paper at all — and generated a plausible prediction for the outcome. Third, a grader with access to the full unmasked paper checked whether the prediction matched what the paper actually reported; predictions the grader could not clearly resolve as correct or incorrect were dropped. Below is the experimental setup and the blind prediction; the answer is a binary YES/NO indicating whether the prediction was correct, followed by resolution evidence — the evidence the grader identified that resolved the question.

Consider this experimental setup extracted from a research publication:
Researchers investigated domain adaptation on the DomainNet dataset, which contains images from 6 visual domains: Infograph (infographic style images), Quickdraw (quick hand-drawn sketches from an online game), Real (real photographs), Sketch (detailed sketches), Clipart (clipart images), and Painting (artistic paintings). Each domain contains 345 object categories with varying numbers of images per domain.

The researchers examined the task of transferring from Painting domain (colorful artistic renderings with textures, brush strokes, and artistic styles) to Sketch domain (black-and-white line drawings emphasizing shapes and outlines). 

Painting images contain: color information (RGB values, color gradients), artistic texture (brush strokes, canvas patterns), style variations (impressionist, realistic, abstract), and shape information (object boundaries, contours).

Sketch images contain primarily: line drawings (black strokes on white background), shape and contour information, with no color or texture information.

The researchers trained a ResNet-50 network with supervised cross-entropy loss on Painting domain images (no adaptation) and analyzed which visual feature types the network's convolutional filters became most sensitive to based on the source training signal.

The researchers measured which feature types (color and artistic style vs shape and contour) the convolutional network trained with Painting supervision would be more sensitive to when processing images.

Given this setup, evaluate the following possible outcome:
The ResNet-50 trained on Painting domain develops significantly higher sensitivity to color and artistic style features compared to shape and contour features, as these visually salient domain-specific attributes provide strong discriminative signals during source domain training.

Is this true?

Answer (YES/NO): YES